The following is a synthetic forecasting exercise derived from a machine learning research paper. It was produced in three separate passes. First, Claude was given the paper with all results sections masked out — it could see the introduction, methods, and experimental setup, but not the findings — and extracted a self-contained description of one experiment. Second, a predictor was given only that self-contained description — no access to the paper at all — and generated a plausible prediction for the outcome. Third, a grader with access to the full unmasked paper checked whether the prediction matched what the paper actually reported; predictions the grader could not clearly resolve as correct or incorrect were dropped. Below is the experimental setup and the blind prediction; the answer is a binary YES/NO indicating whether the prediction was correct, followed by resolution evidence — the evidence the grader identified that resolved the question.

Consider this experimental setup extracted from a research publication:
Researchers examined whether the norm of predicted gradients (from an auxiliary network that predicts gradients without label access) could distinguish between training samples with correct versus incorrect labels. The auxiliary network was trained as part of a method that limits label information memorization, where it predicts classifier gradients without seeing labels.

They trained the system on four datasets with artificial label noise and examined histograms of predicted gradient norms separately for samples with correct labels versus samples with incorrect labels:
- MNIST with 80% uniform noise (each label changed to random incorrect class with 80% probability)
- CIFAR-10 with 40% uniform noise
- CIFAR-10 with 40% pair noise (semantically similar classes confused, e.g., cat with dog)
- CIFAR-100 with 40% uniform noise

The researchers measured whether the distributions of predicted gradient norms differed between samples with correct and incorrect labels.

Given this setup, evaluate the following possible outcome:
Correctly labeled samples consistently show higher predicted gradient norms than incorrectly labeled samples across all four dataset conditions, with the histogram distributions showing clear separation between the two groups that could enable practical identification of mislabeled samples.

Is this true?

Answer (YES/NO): NO